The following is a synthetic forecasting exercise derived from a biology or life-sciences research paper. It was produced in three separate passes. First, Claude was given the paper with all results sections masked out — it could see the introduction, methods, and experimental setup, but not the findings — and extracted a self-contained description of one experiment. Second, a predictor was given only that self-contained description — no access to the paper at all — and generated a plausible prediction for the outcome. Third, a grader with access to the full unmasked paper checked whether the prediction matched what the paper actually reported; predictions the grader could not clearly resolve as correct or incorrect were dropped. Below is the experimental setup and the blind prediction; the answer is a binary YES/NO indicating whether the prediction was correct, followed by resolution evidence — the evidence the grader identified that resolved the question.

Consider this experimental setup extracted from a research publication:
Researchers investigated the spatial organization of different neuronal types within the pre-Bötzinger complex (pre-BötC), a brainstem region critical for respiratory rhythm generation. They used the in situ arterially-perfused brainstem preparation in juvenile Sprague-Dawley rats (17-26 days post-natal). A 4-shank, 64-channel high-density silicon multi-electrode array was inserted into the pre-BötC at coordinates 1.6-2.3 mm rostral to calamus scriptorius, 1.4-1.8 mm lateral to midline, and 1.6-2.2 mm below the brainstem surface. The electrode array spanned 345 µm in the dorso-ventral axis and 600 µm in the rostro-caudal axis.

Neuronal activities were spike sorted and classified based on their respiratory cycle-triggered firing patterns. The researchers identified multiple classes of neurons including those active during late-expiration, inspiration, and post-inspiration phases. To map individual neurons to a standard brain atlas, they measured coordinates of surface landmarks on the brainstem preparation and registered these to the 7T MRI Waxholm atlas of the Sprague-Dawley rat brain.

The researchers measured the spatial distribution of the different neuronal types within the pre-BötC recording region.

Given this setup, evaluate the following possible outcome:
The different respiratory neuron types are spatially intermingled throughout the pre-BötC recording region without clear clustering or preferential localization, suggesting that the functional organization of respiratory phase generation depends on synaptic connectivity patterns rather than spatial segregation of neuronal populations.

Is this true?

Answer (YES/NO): YES